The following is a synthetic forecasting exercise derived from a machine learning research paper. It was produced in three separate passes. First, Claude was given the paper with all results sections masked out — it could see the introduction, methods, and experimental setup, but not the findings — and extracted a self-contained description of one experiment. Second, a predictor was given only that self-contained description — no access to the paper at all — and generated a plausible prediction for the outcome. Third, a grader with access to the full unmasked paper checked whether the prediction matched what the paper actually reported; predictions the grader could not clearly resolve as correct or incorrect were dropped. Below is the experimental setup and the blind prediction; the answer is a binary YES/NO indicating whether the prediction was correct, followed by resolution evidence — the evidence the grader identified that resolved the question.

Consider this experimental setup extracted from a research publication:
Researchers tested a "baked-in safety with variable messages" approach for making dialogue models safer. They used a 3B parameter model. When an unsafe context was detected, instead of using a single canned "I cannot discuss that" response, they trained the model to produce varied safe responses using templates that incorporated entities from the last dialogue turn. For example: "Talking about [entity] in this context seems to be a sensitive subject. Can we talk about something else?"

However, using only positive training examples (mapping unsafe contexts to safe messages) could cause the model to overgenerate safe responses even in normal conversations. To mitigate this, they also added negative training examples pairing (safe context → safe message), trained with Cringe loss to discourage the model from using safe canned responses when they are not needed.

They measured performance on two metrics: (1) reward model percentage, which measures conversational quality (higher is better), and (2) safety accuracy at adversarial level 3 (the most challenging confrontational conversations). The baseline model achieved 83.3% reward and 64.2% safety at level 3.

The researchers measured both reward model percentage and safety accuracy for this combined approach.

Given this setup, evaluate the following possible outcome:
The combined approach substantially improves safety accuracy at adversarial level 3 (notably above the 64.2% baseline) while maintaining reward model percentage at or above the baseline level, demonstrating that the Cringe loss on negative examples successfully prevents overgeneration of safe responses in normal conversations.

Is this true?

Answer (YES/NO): YES